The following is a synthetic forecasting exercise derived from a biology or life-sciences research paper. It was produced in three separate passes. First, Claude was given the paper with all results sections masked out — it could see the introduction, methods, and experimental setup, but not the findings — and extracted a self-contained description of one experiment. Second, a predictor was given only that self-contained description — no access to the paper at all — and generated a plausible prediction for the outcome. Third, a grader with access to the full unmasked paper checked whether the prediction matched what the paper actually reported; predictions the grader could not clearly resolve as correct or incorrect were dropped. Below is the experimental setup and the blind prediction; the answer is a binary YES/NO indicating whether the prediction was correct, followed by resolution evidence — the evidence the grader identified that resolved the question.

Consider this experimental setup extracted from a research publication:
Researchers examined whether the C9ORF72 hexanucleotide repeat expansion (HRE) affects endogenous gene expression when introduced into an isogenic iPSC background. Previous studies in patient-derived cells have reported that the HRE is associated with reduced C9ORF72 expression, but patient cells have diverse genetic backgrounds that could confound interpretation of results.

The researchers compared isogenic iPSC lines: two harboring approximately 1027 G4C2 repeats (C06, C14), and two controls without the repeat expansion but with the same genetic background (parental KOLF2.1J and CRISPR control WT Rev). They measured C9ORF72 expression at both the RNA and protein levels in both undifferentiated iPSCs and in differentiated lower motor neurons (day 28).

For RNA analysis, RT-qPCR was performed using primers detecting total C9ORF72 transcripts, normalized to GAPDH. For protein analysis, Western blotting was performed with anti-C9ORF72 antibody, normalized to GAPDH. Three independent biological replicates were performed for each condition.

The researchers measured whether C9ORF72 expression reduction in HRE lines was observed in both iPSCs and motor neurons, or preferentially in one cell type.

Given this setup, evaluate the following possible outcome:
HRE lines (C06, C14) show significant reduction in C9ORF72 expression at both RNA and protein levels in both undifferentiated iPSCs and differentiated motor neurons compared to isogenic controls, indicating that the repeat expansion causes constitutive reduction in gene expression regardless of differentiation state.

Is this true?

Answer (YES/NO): NO